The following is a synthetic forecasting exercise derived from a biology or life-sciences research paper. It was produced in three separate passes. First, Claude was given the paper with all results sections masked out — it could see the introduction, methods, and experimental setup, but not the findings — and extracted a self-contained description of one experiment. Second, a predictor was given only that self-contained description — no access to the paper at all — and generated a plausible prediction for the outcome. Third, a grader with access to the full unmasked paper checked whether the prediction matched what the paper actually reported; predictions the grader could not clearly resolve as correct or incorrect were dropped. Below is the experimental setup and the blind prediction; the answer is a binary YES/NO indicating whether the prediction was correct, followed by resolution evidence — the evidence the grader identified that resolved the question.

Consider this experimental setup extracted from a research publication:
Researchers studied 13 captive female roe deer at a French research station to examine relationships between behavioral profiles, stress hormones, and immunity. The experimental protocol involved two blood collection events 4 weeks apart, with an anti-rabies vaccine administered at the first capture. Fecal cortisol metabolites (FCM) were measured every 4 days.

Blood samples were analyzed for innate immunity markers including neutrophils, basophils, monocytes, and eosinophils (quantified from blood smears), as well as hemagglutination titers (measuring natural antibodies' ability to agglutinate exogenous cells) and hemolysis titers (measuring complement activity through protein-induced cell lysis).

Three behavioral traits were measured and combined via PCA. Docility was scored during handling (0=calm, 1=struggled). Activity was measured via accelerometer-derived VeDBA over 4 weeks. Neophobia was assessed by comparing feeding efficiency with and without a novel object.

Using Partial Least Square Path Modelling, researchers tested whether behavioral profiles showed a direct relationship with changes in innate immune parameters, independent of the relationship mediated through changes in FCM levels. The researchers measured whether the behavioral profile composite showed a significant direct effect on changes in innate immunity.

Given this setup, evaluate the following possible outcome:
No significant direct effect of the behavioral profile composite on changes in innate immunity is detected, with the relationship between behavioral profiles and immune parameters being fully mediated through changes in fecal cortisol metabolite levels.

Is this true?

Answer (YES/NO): NO